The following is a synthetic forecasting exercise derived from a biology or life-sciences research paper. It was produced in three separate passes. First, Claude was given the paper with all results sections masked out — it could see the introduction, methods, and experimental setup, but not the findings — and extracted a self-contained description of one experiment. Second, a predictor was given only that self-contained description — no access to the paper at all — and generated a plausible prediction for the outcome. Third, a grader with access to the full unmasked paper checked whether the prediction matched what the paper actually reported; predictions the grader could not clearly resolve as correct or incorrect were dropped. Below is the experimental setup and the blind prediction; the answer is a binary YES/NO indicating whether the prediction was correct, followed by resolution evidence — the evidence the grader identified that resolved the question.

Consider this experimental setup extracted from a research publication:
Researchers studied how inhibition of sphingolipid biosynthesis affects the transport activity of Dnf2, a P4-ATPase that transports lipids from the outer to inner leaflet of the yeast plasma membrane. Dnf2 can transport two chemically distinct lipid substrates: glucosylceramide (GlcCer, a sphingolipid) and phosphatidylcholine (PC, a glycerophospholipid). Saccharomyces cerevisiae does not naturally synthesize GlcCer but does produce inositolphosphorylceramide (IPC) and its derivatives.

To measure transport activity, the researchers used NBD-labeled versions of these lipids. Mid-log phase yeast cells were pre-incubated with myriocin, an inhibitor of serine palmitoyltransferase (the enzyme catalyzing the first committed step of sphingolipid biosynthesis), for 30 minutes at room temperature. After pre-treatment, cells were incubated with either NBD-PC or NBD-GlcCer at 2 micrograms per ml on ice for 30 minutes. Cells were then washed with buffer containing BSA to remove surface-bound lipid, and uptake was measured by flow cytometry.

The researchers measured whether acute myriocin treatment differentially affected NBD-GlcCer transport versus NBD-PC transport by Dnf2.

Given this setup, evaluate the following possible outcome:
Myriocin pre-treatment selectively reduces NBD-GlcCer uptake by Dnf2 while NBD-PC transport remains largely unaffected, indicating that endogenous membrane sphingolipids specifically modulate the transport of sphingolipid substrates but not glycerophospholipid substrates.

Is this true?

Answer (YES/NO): YES